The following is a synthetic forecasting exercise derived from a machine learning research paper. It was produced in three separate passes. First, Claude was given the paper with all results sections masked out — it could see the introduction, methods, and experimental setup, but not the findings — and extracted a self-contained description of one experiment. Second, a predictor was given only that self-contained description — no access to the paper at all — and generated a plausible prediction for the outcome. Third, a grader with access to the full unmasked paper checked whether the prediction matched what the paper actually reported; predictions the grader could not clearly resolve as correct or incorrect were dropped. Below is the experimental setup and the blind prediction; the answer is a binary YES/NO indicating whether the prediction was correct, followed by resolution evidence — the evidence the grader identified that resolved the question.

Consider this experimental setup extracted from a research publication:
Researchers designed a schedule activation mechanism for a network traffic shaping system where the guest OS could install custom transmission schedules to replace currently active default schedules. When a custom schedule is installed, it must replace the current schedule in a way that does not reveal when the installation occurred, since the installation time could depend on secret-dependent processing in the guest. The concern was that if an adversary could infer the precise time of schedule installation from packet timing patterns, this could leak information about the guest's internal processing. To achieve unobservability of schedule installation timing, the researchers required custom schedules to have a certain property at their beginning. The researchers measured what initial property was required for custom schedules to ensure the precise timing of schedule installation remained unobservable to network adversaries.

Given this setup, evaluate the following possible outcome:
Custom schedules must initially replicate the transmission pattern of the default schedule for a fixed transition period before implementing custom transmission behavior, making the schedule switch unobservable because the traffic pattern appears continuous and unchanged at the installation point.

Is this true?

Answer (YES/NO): NO